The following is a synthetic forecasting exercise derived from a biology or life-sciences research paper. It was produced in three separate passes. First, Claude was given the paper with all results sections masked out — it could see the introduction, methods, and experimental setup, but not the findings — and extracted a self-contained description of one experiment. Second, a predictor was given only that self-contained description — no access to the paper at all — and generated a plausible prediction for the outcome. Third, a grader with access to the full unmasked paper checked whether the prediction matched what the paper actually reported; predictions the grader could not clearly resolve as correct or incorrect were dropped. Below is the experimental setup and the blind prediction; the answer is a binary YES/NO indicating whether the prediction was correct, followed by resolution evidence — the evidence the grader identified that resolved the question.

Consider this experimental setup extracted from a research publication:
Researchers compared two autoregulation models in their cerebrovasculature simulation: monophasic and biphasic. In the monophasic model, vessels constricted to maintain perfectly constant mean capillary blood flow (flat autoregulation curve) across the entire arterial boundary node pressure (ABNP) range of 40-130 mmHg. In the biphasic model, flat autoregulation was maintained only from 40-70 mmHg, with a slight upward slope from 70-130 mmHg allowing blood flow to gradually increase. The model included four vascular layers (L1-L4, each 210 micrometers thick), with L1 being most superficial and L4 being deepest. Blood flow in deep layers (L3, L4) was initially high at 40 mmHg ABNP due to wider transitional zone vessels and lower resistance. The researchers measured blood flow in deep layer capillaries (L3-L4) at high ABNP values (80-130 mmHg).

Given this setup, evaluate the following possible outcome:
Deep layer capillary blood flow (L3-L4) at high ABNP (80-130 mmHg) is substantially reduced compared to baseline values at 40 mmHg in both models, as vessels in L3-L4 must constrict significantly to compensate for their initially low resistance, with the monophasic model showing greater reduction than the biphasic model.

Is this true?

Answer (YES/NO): NO